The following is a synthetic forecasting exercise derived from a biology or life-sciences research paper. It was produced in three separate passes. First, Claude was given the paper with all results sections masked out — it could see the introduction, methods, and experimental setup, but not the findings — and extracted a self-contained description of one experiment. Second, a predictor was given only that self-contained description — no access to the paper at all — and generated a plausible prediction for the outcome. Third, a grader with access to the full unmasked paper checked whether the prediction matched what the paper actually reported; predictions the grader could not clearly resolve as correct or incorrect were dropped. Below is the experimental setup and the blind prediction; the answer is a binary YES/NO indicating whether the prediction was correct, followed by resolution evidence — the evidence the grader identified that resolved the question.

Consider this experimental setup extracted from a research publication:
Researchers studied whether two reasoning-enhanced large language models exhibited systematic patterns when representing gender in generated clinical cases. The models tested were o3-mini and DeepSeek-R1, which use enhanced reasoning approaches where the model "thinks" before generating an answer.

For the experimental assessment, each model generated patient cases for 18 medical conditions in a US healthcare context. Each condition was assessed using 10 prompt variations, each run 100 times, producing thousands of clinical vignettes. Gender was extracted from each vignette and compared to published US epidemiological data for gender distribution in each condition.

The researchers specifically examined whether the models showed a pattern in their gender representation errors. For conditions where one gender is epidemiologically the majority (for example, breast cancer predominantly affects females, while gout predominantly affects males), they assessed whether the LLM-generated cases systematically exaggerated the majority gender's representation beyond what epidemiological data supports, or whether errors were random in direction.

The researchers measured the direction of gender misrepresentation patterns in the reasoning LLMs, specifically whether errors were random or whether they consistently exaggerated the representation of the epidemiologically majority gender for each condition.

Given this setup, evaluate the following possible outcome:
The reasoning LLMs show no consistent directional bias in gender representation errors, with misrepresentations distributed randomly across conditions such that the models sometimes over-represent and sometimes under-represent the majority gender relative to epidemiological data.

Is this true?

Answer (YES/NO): NO